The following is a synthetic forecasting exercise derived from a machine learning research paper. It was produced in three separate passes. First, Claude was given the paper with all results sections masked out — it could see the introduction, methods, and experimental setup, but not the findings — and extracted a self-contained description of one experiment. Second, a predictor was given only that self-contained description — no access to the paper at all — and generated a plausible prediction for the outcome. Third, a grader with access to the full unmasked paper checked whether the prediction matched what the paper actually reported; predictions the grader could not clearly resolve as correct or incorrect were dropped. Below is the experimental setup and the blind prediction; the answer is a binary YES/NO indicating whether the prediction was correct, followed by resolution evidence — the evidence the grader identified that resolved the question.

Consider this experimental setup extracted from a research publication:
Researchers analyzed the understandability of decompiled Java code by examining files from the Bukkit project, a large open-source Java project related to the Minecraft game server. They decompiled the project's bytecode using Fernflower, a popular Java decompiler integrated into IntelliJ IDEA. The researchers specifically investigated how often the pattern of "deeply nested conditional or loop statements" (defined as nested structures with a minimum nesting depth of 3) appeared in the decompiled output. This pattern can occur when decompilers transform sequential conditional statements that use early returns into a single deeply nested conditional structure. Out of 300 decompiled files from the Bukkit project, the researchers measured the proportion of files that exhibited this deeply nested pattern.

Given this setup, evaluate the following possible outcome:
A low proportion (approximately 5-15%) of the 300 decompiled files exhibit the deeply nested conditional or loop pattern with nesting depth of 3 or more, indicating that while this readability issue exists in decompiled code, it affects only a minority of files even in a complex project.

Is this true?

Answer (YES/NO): NO